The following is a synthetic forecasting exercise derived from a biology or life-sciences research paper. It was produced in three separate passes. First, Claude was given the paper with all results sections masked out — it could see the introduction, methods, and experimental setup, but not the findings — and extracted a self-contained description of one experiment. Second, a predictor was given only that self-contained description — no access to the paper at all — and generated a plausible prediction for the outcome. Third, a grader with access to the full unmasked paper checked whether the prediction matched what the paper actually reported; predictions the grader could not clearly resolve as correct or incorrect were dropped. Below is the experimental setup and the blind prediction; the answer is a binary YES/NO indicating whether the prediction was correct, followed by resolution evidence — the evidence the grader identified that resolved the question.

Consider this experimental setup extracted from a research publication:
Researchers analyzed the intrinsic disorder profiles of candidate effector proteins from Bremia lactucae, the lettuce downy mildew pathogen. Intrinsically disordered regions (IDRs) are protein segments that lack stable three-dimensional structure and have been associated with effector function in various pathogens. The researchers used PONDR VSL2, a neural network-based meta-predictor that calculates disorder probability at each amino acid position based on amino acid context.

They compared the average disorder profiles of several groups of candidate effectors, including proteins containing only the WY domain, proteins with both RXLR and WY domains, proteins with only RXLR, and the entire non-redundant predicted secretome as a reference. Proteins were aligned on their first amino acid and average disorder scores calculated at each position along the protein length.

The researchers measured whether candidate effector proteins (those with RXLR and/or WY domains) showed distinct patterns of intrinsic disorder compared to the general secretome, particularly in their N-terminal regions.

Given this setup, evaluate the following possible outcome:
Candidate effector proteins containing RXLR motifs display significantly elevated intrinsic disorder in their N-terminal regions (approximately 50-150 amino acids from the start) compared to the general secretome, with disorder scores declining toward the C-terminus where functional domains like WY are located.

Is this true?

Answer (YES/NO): YES